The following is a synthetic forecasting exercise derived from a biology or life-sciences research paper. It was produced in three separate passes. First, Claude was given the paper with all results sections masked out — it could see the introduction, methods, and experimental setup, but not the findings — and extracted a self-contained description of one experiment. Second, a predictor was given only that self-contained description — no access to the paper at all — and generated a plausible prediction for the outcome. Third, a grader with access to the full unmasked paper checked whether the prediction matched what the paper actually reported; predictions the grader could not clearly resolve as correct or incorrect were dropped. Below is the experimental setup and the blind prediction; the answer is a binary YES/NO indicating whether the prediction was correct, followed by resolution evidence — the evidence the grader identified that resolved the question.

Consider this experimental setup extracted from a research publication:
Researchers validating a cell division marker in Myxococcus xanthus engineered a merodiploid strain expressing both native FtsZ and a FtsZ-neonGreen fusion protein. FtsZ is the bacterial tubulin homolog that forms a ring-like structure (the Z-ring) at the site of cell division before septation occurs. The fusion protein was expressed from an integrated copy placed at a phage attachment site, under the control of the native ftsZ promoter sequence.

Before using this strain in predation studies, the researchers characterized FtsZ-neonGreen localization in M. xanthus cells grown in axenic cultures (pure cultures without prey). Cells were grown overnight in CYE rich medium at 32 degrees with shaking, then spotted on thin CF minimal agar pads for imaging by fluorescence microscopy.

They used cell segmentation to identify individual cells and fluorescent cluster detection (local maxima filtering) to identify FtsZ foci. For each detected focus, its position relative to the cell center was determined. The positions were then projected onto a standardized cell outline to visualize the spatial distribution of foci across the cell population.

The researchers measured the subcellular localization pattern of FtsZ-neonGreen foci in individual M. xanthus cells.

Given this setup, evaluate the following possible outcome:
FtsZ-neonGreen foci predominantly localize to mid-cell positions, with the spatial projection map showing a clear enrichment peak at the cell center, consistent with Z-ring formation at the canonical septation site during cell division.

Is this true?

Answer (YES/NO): YES